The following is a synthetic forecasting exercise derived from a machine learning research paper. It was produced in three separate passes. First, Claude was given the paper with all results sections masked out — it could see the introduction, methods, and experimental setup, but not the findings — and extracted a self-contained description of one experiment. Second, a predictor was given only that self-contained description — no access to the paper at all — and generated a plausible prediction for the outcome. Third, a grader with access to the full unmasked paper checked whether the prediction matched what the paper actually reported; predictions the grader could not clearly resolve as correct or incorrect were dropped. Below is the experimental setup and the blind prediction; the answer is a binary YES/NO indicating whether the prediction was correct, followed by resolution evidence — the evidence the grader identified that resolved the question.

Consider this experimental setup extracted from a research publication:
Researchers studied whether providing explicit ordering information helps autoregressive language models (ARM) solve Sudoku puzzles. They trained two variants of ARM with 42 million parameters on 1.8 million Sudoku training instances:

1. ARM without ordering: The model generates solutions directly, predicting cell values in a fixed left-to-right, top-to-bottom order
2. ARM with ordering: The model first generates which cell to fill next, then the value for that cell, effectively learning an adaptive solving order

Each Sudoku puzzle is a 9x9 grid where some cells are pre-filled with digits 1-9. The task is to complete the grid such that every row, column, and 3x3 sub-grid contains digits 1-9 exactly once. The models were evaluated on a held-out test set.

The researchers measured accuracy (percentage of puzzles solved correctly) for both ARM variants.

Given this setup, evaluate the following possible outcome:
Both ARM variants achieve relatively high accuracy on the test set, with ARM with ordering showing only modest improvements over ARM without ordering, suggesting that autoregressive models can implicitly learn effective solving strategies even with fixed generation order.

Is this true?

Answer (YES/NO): NO